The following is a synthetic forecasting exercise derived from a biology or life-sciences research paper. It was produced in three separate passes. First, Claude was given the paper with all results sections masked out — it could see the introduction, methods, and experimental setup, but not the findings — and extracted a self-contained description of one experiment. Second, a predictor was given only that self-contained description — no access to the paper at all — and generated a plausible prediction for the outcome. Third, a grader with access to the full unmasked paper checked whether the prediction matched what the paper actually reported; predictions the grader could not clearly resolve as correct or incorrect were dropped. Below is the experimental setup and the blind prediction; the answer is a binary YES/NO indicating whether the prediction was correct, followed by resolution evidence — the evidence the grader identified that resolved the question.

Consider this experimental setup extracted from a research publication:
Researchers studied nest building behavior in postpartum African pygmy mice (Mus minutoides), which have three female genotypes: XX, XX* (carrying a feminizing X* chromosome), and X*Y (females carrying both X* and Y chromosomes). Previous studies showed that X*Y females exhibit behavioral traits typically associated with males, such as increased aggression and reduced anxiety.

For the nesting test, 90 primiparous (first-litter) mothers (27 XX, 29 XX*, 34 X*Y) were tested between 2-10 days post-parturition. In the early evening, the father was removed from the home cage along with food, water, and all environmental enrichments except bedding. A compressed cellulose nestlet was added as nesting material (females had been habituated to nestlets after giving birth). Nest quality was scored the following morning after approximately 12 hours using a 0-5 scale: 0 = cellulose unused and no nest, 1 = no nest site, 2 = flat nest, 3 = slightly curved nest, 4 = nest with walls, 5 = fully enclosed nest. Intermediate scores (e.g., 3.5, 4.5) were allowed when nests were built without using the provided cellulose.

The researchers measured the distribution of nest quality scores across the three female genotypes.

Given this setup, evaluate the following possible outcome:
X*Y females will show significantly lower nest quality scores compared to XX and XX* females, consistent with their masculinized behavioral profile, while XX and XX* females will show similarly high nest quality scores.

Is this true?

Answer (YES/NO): YES